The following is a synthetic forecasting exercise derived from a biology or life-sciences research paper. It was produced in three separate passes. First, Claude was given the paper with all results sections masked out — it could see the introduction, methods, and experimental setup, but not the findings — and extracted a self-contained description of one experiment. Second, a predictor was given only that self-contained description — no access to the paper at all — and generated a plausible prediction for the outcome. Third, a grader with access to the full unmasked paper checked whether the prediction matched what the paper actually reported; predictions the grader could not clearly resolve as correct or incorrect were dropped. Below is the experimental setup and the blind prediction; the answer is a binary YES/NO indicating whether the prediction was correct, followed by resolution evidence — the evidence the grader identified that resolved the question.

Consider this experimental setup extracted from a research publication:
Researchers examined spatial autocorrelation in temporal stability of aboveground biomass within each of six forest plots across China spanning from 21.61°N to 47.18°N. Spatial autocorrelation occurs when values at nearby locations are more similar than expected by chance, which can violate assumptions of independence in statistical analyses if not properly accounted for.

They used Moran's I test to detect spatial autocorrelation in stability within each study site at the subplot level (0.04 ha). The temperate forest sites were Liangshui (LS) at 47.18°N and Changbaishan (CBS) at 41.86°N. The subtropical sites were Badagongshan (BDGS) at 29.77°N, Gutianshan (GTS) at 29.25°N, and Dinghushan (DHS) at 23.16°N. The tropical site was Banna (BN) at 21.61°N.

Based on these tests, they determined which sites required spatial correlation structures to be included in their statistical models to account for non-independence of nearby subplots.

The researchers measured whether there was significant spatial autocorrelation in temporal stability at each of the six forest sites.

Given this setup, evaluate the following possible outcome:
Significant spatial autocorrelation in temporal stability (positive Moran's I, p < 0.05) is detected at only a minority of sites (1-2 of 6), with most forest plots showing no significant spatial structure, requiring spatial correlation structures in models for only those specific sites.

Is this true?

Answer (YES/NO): NO